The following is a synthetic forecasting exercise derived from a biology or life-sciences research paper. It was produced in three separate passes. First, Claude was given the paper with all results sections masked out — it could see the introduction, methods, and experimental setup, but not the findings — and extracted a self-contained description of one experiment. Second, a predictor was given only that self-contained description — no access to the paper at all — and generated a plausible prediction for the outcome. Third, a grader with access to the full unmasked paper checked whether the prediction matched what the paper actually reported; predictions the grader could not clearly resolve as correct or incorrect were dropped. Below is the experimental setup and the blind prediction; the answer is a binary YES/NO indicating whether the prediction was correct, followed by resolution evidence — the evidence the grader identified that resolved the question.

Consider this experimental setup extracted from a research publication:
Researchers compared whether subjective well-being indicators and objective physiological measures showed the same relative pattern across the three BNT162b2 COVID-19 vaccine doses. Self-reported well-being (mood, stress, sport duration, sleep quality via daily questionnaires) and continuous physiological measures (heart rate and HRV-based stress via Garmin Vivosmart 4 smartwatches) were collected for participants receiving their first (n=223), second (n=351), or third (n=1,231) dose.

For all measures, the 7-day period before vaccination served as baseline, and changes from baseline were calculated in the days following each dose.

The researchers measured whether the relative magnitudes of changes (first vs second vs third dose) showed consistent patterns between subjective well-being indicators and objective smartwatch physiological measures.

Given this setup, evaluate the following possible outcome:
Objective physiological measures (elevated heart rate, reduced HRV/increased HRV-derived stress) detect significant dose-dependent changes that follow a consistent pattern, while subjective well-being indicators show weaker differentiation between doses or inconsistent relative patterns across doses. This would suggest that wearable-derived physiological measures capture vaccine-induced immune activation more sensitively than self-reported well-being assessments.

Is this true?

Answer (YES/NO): NO